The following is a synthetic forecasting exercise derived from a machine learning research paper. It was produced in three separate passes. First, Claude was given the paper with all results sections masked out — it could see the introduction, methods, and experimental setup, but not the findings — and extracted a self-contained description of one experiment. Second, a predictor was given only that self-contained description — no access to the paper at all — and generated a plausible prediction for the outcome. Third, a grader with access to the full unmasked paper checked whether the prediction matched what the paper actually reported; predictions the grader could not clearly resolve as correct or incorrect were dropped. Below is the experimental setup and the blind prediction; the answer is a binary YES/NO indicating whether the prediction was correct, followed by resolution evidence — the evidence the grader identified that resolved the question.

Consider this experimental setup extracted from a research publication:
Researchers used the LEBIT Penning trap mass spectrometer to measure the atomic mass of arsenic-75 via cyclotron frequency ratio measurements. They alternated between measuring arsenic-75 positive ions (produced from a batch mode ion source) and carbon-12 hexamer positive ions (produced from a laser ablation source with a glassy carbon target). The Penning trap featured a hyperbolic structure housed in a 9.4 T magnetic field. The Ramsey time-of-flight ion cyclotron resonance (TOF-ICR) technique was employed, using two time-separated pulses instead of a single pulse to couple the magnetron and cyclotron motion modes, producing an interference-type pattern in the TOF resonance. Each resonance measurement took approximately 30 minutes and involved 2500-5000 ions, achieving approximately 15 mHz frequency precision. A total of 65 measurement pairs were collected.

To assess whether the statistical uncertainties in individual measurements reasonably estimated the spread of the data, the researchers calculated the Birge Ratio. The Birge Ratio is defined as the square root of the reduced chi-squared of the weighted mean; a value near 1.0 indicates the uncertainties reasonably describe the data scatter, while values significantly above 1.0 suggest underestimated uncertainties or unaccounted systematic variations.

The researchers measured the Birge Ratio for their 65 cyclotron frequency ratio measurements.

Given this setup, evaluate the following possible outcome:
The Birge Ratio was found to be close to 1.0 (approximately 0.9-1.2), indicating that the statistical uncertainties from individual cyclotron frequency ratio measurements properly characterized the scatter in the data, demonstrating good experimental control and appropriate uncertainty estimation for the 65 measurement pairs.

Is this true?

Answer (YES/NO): YES